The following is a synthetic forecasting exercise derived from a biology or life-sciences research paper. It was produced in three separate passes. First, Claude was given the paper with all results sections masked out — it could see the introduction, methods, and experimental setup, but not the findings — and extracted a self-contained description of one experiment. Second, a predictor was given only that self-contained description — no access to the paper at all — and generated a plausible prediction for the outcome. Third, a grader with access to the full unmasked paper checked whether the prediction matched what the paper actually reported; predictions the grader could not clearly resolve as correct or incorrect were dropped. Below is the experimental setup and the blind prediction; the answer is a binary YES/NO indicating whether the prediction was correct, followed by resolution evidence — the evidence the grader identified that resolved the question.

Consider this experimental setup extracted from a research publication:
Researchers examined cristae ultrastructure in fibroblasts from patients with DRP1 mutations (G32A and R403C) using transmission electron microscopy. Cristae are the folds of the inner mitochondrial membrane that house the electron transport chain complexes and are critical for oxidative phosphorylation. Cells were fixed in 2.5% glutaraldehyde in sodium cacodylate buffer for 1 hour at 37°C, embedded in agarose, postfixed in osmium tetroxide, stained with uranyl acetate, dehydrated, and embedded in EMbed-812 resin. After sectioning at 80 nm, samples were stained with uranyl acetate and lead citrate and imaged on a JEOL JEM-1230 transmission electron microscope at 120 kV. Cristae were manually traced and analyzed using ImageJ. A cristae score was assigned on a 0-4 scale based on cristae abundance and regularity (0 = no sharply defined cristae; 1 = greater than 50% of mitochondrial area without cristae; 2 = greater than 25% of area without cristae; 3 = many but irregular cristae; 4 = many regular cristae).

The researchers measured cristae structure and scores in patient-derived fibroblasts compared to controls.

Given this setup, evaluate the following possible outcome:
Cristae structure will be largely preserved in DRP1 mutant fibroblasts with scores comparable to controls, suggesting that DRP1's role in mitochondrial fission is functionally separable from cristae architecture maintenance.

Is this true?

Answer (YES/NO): NO